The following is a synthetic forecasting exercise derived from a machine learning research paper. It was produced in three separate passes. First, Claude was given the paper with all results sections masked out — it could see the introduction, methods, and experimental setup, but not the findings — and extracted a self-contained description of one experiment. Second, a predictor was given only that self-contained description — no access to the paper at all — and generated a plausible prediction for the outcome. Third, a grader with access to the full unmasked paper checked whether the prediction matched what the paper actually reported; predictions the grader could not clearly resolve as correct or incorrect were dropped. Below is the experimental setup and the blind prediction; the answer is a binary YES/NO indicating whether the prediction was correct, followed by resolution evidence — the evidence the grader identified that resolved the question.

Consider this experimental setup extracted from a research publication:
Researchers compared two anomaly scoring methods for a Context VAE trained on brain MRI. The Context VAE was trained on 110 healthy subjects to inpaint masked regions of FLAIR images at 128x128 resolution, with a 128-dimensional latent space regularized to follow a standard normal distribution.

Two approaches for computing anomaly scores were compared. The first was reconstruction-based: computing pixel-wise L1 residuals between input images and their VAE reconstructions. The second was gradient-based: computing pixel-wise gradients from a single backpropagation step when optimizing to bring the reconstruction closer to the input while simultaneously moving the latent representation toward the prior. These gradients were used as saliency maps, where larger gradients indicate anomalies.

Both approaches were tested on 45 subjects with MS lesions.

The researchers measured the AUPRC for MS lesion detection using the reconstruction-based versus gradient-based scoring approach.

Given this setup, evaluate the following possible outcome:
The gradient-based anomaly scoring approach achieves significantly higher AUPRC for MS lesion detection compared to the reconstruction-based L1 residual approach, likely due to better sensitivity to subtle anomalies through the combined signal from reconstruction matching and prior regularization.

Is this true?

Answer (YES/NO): NO